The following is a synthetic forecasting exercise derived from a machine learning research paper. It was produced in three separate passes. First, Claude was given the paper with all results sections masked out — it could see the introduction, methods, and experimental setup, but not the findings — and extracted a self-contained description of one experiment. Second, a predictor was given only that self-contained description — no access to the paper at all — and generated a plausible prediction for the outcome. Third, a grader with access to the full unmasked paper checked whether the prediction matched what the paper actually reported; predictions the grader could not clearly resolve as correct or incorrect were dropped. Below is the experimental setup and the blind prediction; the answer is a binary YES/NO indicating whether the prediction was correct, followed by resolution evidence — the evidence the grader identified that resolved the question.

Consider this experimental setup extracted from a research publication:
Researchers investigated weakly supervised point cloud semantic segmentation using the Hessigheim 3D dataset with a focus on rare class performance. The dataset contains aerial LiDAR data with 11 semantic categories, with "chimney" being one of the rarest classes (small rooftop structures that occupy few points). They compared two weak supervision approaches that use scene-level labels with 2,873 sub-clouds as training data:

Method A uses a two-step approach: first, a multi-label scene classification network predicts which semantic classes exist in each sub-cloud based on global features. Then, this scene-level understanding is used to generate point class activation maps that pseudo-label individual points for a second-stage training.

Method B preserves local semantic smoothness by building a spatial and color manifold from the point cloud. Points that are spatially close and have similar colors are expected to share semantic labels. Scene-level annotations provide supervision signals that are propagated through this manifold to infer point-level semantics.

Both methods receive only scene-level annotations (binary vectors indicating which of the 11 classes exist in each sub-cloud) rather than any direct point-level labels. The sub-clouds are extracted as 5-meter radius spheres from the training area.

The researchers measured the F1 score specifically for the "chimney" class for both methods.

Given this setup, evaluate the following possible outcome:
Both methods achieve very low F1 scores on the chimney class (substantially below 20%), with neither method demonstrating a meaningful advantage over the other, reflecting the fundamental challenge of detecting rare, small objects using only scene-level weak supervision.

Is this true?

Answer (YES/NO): YES